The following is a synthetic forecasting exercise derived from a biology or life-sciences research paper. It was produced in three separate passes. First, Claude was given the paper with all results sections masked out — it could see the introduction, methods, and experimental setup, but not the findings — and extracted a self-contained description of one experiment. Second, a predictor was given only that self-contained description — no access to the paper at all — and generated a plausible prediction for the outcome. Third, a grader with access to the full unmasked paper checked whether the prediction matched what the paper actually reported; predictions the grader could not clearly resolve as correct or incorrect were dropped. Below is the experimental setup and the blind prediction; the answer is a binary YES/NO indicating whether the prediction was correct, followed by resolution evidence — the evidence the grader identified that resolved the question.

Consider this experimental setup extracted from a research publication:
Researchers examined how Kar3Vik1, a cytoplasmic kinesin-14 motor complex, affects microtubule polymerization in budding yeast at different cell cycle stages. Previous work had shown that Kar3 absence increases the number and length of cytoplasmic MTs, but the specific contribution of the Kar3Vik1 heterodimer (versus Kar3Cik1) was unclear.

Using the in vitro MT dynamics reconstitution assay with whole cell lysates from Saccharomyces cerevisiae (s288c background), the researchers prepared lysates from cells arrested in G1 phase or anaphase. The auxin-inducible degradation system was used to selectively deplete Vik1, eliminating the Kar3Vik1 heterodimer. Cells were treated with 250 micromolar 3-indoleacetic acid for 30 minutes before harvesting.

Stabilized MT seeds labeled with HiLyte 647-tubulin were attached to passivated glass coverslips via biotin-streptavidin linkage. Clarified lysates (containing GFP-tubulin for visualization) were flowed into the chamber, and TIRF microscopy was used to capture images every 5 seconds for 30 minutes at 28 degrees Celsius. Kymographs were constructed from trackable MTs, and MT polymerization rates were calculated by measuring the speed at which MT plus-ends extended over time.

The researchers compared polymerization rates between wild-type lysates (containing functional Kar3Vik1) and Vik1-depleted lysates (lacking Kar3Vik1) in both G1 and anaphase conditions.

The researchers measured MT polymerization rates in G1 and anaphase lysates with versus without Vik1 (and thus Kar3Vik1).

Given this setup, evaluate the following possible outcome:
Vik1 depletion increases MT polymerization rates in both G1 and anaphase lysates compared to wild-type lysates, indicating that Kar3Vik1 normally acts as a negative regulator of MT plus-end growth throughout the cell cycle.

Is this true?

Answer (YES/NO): NO